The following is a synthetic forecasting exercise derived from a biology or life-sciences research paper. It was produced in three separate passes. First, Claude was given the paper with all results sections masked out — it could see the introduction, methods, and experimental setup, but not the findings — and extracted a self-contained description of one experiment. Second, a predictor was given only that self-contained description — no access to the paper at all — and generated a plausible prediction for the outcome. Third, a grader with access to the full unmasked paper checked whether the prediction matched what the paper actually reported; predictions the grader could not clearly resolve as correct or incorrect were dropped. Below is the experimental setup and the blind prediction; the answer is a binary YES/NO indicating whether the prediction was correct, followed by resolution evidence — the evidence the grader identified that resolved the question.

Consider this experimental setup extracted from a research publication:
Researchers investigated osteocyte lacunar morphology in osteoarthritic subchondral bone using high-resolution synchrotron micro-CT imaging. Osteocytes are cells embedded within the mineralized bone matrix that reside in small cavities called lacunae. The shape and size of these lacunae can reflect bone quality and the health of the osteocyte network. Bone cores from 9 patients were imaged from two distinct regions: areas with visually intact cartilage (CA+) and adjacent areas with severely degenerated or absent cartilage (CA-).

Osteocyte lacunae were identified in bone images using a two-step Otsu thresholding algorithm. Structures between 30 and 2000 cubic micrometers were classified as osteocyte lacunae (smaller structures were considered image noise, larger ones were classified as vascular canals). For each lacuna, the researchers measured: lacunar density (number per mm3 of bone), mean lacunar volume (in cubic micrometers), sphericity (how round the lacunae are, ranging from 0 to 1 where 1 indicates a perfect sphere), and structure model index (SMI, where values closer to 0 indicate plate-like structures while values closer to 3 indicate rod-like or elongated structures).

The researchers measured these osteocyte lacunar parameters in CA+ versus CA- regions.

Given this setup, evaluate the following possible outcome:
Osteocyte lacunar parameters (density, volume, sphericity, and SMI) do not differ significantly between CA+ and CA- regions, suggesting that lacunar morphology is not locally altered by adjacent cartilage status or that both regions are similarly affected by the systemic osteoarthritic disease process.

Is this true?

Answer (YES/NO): NO